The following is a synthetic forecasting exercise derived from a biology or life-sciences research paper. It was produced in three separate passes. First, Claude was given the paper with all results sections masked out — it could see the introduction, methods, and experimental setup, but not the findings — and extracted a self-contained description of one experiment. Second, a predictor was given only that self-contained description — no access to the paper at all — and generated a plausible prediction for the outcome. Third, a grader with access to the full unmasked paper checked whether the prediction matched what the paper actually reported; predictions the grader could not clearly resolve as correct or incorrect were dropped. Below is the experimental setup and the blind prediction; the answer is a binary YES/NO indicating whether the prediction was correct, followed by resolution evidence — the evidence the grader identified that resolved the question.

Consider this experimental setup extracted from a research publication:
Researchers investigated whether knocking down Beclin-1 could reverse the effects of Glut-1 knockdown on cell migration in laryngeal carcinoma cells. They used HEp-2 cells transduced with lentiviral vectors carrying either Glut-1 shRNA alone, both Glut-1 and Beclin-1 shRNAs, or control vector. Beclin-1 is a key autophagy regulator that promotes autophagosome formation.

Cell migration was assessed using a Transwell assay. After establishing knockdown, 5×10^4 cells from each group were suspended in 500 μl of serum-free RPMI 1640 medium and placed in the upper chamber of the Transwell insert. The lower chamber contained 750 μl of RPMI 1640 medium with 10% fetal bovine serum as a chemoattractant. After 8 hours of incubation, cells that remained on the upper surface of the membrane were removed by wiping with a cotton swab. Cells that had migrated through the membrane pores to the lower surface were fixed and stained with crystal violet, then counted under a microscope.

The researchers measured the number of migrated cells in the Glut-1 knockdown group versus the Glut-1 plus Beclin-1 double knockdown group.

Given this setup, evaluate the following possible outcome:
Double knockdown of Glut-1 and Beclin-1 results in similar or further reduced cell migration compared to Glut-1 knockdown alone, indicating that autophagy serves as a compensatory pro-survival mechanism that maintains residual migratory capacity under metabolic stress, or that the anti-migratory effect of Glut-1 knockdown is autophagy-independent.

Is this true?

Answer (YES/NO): NO